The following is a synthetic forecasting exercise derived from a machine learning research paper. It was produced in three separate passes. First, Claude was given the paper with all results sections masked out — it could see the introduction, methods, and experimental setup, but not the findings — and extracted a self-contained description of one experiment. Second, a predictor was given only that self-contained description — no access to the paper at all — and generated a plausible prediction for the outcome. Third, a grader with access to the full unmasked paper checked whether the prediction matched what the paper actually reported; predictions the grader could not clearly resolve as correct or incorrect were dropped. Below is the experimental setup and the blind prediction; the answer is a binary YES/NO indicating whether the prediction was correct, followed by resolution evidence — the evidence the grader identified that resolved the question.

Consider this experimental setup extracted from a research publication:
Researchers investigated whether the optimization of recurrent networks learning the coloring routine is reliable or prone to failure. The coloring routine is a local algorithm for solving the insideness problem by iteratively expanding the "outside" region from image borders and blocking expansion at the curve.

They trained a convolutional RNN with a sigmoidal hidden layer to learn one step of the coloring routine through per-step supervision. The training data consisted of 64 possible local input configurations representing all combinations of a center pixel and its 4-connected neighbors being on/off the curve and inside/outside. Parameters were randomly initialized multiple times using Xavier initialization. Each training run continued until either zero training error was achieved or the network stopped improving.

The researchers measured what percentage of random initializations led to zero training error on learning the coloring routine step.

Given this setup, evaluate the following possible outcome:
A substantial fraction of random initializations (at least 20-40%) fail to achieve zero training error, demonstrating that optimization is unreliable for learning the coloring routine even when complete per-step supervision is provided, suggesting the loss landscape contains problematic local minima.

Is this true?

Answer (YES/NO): YES